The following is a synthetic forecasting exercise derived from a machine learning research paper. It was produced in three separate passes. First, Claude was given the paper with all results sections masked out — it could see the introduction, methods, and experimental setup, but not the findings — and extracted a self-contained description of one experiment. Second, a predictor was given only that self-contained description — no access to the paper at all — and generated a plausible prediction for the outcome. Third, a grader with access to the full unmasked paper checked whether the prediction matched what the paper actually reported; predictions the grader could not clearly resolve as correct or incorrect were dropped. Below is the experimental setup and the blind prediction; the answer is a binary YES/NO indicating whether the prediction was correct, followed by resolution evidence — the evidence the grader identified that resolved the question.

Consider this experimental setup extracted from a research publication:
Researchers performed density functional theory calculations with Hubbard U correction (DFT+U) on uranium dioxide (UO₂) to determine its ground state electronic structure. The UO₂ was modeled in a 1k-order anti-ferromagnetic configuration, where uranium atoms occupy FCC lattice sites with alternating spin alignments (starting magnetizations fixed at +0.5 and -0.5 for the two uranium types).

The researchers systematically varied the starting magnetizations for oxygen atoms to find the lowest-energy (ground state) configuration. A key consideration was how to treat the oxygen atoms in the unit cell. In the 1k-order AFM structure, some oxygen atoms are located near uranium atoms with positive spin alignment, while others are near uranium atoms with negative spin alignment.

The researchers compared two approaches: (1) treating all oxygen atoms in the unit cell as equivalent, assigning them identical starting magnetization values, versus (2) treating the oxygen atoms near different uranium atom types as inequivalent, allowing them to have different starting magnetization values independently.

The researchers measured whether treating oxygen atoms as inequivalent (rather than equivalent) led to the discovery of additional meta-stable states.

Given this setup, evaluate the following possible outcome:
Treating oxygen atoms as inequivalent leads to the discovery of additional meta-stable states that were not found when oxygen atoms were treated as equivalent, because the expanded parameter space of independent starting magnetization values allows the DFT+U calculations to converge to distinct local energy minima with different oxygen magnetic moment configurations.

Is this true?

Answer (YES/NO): YES